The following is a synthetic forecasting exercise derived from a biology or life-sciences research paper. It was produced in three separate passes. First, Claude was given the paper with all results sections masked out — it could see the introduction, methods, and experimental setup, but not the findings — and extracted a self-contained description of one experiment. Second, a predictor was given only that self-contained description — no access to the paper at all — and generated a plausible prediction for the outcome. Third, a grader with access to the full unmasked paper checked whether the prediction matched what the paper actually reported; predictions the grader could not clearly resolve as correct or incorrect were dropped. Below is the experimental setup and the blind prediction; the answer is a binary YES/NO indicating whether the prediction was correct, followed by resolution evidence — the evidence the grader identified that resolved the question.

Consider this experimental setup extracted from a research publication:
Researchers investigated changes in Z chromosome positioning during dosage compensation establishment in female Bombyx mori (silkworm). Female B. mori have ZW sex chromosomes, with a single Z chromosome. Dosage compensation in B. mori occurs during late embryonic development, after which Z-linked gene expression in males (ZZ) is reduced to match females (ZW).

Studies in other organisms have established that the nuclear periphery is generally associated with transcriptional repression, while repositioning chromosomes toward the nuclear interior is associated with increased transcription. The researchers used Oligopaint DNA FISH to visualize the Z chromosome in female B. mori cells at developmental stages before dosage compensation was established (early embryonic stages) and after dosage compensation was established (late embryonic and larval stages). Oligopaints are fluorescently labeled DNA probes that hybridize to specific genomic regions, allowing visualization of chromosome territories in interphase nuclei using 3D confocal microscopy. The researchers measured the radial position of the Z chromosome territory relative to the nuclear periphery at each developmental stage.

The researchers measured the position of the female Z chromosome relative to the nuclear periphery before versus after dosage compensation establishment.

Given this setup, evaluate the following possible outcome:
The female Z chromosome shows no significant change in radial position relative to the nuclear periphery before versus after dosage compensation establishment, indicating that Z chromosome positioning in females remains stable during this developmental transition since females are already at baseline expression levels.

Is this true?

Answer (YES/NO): NO